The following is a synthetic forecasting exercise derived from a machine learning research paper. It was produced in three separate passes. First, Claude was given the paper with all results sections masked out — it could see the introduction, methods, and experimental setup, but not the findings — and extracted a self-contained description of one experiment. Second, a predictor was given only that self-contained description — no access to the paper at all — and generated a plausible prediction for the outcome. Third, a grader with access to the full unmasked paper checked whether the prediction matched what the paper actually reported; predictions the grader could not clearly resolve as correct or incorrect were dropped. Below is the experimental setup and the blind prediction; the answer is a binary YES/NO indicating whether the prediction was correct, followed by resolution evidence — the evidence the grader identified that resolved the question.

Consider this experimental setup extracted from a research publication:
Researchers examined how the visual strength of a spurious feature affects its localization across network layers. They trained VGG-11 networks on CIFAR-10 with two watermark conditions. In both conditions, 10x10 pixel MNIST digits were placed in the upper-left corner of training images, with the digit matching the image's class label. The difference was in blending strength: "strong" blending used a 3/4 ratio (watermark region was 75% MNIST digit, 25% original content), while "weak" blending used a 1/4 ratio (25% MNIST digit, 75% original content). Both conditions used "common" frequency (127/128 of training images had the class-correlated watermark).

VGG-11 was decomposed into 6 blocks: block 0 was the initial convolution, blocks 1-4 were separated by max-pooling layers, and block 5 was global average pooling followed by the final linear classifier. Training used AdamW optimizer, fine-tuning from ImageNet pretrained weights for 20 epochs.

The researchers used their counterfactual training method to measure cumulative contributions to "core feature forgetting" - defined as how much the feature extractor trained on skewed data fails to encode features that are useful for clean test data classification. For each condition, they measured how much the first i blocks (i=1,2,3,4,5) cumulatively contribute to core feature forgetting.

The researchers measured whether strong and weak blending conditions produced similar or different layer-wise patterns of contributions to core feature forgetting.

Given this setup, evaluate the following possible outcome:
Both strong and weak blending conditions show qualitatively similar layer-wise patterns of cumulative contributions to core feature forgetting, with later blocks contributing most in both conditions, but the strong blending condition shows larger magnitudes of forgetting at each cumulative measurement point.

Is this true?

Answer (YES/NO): NO